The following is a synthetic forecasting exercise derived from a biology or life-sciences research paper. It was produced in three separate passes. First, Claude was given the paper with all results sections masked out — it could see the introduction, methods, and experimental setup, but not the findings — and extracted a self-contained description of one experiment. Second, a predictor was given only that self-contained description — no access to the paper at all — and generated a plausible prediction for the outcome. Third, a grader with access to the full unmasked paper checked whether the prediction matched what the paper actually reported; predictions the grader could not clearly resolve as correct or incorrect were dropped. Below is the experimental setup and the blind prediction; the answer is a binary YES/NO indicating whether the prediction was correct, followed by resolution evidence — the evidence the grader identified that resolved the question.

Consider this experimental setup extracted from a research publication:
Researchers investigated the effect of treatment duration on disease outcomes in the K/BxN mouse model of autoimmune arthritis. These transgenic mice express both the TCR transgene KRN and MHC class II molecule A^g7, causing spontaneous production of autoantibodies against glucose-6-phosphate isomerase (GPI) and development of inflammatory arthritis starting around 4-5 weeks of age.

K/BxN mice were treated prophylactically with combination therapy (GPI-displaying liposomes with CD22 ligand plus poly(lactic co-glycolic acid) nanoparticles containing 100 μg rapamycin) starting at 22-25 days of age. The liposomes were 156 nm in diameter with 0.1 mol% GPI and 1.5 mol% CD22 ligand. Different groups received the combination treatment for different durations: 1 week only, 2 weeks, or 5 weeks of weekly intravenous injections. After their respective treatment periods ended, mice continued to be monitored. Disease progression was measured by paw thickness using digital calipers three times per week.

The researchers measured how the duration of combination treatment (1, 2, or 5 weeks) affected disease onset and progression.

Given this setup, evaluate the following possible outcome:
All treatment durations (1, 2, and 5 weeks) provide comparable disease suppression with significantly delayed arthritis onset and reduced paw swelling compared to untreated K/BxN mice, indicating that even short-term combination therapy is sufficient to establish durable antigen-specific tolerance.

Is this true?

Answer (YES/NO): NO